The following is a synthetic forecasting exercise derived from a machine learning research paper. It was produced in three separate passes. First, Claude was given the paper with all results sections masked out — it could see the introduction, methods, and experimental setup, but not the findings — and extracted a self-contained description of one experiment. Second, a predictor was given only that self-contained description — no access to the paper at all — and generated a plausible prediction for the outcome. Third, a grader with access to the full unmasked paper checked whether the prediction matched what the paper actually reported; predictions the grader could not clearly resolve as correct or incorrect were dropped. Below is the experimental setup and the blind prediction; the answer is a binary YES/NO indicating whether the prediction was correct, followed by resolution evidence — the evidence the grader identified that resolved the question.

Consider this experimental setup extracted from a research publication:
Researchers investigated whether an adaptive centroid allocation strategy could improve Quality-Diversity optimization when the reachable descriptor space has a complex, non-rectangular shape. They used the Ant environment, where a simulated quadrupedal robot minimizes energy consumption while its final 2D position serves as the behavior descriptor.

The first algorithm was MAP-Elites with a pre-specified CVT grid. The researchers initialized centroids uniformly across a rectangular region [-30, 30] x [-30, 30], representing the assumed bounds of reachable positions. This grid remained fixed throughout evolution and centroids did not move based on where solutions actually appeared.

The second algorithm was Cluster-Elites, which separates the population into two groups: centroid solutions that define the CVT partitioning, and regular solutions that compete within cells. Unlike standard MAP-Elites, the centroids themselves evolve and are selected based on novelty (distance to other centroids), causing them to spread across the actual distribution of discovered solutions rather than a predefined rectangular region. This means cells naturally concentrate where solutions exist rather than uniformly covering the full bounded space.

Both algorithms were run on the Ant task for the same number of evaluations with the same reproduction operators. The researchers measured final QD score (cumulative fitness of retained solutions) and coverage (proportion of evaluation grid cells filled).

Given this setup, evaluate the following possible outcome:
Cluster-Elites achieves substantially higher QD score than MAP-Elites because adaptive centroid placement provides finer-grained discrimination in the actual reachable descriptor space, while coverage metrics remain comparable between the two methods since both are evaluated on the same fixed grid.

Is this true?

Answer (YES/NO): NO